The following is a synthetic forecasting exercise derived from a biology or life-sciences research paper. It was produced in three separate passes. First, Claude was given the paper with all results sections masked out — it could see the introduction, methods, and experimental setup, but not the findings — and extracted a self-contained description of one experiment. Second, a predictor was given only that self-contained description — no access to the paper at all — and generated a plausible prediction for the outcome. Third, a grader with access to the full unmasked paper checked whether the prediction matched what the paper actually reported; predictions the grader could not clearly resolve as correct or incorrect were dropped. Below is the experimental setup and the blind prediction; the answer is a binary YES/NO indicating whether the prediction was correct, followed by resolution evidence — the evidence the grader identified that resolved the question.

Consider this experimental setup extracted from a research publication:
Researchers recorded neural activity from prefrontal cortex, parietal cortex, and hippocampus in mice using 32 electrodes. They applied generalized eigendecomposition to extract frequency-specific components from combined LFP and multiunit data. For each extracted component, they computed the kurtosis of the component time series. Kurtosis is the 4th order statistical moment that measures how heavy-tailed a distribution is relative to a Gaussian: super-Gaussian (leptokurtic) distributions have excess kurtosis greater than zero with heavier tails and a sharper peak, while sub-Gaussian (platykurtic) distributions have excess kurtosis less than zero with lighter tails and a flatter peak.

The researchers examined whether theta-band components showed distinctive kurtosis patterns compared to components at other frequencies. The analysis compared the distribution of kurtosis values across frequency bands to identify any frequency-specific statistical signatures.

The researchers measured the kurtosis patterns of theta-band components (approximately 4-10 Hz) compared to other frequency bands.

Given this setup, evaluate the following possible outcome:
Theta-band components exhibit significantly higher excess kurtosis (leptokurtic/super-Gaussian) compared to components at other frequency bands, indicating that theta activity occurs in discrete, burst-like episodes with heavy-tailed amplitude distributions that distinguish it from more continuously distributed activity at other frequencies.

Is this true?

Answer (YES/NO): NO